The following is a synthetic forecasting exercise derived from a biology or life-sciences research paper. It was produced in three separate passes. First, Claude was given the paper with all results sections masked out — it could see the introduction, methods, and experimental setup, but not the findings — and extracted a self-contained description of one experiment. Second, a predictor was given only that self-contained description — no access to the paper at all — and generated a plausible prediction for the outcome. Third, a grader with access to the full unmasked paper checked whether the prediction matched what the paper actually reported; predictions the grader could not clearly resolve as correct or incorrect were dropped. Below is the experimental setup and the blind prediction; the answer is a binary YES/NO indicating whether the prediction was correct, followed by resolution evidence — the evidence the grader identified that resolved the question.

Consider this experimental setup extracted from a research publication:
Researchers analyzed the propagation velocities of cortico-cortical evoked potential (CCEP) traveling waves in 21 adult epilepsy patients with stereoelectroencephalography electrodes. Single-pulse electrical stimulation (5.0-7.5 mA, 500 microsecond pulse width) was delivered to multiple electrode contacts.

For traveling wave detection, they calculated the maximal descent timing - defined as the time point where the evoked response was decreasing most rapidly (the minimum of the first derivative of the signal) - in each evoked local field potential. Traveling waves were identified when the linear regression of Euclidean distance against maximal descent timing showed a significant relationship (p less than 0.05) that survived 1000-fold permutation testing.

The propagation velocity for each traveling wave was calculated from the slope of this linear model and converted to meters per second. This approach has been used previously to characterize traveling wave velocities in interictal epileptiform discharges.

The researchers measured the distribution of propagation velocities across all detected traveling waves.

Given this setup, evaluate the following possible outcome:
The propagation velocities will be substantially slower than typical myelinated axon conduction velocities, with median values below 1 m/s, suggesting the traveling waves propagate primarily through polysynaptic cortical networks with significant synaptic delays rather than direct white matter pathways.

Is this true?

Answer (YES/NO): NO